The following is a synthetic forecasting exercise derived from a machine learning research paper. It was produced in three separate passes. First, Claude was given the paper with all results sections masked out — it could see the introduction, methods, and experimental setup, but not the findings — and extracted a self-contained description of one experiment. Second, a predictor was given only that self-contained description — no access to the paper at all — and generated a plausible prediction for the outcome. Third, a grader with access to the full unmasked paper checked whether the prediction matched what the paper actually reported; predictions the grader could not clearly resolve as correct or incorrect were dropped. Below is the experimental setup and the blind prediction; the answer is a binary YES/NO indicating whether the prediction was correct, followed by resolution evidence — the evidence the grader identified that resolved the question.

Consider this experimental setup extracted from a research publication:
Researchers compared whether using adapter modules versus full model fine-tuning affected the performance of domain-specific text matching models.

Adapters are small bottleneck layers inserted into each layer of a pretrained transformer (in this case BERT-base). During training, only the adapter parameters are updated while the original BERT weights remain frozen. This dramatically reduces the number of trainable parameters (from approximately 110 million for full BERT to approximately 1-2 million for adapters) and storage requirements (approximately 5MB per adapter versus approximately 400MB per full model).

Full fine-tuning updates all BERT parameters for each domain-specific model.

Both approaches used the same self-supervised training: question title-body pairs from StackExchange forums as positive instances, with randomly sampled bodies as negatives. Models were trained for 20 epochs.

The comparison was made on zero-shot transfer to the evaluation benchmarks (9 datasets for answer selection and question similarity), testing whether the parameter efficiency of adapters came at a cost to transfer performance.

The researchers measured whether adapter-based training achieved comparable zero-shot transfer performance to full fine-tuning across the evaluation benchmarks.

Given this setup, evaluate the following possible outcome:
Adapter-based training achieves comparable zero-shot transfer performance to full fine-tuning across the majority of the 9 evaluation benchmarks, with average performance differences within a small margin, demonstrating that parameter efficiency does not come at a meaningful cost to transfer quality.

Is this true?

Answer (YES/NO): YES